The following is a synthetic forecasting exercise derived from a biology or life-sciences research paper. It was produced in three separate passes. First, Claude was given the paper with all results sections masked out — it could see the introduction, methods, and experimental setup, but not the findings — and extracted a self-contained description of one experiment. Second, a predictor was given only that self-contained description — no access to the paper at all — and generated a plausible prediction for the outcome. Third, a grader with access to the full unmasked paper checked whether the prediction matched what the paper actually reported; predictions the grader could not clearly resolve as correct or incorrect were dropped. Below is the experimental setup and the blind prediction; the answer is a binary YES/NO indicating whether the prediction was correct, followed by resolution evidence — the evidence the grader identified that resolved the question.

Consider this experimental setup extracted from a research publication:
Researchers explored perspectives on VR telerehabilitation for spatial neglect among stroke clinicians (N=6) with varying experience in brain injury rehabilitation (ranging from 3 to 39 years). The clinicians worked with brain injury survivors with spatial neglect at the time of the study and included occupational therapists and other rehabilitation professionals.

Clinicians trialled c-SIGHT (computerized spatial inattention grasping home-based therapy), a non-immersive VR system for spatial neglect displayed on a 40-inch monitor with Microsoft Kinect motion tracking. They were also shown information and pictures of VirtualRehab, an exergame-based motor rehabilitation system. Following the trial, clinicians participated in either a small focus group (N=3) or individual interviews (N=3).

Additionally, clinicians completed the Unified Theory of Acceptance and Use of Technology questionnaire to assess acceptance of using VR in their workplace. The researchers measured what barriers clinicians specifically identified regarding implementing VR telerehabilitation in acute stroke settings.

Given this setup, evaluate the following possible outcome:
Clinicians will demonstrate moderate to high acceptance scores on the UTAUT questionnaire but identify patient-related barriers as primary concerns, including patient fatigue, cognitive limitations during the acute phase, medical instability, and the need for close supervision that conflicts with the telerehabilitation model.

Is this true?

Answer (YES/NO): NO